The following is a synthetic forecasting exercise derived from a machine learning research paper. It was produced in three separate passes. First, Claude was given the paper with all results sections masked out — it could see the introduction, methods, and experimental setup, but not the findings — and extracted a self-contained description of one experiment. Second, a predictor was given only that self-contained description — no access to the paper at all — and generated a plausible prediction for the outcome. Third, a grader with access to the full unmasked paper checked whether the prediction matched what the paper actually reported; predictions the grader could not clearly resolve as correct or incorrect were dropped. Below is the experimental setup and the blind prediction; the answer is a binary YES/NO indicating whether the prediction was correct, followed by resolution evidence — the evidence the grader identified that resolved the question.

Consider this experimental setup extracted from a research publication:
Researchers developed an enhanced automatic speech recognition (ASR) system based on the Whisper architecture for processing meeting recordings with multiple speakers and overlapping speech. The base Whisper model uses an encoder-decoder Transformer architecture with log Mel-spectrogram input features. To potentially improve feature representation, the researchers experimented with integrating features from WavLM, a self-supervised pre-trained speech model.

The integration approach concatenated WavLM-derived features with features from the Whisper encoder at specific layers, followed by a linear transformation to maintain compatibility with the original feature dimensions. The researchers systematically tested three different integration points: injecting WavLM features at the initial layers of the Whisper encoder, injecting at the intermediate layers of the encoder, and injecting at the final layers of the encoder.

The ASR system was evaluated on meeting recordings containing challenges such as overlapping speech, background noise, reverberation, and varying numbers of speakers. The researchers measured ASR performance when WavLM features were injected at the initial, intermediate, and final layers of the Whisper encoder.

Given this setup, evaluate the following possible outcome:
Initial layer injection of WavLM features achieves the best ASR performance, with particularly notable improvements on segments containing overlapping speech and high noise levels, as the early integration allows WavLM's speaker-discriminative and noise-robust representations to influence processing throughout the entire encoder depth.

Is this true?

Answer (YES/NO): NO